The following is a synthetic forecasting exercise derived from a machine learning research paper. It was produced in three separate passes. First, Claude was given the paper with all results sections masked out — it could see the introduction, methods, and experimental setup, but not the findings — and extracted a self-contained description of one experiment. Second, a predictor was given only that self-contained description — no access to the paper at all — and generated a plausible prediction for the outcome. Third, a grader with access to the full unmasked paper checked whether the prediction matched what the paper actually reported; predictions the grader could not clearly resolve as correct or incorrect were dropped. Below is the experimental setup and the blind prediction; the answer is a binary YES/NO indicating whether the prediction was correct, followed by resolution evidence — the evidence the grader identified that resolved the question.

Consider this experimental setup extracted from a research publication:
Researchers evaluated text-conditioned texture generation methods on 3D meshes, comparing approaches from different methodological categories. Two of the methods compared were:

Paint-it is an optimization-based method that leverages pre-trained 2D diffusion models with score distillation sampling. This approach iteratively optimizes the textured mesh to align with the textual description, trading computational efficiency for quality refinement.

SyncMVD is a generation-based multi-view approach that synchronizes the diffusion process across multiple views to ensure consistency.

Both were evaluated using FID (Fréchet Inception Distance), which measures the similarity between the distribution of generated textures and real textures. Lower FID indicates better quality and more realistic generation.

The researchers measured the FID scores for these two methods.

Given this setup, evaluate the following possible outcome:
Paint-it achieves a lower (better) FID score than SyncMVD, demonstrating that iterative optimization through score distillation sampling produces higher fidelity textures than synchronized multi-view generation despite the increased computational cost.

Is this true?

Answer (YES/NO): YES